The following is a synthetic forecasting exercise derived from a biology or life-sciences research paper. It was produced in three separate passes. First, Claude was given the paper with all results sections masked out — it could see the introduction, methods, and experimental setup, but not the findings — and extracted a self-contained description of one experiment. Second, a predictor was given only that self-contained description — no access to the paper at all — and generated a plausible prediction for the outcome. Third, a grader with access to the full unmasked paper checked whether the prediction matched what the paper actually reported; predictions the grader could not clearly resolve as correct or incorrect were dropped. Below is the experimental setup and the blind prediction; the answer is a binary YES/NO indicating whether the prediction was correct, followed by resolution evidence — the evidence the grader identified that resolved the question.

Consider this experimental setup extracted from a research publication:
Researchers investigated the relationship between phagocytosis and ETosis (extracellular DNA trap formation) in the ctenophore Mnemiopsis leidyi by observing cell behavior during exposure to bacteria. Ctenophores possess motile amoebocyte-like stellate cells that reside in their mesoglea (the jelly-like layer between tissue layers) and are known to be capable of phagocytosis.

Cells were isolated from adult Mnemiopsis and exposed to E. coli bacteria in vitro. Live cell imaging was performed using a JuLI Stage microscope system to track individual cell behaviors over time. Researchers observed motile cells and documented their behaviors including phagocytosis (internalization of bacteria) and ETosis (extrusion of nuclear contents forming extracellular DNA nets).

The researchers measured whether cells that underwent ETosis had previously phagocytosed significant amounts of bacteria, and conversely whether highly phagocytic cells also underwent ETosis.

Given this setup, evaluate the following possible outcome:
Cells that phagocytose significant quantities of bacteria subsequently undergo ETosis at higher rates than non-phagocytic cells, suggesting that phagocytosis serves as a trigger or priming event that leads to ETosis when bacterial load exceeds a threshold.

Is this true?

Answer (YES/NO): NO